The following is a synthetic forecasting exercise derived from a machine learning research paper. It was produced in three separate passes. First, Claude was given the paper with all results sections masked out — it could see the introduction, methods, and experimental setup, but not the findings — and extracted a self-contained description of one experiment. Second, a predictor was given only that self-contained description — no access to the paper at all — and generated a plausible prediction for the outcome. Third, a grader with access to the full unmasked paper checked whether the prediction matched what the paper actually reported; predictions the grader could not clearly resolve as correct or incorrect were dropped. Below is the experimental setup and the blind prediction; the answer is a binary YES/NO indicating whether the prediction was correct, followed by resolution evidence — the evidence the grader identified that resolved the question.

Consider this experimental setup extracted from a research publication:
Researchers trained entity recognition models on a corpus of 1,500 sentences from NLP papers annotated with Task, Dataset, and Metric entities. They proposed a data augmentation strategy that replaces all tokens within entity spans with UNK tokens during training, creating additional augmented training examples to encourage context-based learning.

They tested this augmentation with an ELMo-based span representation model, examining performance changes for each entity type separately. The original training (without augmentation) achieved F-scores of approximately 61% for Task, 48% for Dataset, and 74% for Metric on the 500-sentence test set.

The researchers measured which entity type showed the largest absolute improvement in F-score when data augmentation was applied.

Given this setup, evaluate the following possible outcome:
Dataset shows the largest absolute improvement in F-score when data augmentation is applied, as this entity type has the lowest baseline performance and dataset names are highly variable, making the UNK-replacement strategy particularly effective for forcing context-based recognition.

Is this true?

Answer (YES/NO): YES